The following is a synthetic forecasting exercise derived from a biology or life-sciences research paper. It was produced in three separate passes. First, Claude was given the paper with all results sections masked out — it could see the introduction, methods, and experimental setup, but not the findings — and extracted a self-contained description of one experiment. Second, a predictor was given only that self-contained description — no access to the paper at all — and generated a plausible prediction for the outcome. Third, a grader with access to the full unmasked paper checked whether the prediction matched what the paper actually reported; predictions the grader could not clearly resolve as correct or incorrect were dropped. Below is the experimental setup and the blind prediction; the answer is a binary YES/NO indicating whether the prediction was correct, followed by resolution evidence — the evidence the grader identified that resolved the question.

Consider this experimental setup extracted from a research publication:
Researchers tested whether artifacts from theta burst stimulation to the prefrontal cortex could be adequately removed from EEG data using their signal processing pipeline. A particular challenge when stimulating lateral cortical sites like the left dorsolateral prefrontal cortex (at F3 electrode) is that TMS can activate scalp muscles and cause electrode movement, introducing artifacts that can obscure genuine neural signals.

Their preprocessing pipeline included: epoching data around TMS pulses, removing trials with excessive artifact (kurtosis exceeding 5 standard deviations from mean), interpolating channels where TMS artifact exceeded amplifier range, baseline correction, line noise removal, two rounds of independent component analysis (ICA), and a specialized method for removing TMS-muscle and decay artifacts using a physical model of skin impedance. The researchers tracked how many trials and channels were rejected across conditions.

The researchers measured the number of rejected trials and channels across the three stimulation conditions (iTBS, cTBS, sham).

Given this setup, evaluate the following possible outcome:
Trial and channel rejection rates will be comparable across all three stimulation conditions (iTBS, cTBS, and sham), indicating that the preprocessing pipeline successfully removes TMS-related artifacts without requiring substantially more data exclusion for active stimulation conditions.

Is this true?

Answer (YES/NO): YES